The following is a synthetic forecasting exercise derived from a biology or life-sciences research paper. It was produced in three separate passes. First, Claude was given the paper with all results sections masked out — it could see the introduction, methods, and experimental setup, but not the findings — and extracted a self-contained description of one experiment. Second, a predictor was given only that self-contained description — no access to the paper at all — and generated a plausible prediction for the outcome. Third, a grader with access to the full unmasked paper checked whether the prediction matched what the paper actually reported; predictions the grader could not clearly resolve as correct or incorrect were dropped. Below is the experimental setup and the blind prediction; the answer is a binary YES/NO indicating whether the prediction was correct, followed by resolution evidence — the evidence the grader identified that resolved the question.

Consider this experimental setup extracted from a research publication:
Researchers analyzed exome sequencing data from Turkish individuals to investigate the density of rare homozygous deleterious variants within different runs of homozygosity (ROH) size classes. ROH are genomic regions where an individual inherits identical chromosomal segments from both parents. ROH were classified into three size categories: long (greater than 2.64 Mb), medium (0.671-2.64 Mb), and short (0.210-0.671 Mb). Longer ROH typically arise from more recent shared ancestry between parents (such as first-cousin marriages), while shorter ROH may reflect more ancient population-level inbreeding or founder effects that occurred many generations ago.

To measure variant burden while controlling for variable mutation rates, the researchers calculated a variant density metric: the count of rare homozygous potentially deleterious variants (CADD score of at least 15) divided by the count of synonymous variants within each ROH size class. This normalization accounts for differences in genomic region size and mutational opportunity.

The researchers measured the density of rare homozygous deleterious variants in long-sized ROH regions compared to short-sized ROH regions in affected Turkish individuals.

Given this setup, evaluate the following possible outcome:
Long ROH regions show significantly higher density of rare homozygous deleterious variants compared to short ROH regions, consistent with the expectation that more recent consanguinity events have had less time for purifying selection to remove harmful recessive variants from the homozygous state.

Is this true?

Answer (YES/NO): YES